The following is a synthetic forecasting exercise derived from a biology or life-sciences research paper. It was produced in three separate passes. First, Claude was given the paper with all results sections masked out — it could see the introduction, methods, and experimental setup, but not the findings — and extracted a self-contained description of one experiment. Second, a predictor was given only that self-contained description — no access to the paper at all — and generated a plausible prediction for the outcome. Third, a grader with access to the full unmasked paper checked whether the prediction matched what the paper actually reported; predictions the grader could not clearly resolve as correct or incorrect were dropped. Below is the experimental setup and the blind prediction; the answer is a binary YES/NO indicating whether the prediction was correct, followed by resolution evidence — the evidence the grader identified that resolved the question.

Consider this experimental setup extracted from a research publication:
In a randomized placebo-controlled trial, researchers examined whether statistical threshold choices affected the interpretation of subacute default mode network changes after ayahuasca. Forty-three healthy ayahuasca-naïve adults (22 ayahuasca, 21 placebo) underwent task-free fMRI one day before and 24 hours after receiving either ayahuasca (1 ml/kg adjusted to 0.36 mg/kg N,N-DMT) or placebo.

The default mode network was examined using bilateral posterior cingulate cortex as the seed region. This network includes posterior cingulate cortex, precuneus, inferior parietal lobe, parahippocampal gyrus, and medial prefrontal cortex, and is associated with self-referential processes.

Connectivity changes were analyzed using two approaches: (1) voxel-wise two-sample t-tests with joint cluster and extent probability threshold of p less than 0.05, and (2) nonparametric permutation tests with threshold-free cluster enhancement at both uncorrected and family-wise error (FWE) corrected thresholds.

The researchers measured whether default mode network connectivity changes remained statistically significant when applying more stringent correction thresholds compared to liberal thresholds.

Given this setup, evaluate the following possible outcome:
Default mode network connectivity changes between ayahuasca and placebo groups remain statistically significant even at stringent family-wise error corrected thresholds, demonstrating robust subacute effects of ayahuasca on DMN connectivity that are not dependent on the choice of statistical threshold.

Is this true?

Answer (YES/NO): NO